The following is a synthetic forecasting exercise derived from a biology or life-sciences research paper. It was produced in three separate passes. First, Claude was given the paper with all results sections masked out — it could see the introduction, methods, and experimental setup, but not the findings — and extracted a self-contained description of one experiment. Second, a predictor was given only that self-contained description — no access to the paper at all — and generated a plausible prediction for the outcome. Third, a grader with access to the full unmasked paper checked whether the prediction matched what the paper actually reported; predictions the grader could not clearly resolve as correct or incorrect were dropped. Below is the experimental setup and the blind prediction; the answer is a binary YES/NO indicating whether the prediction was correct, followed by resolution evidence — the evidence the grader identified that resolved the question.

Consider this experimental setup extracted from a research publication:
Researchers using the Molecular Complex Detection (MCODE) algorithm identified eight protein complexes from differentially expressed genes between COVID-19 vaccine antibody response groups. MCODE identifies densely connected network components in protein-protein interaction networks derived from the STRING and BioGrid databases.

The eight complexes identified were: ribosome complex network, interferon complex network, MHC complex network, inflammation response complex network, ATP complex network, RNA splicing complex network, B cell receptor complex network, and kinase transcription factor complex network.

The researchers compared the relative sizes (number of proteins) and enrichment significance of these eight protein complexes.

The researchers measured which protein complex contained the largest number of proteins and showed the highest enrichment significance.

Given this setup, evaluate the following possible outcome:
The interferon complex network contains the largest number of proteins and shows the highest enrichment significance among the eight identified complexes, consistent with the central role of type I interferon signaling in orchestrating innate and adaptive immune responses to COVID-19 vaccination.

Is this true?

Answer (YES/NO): NO